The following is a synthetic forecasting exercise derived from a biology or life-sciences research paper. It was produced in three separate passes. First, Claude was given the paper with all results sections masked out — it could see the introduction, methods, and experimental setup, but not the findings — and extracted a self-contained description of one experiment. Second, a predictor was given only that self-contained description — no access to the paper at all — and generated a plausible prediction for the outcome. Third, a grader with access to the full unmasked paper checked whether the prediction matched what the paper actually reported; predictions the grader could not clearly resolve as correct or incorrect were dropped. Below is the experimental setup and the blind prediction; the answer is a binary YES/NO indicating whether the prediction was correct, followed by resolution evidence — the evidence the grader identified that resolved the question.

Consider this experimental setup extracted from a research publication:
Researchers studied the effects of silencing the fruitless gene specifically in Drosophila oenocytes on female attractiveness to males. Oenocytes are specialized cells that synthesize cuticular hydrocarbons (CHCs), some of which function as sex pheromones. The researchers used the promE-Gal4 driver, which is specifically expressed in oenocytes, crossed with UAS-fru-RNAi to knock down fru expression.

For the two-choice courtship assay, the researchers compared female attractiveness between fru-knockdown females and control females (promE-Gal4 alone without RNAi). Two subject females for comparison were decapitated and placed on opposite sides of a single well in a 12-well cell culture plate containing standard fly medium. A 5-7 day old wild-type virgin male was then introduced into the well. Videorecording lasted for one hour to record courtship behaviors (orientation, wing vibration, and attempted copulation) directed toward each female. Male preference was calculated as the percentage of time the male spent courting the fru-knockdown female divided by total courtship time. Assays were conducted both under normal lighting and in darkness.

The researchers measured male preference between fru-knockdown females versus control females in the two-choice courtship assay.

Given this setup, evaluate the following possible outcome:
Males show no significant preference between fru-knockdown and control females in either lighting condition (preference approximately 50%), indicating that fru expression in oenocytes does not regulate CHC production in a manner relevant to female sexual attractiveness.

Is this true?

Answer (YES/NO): NO